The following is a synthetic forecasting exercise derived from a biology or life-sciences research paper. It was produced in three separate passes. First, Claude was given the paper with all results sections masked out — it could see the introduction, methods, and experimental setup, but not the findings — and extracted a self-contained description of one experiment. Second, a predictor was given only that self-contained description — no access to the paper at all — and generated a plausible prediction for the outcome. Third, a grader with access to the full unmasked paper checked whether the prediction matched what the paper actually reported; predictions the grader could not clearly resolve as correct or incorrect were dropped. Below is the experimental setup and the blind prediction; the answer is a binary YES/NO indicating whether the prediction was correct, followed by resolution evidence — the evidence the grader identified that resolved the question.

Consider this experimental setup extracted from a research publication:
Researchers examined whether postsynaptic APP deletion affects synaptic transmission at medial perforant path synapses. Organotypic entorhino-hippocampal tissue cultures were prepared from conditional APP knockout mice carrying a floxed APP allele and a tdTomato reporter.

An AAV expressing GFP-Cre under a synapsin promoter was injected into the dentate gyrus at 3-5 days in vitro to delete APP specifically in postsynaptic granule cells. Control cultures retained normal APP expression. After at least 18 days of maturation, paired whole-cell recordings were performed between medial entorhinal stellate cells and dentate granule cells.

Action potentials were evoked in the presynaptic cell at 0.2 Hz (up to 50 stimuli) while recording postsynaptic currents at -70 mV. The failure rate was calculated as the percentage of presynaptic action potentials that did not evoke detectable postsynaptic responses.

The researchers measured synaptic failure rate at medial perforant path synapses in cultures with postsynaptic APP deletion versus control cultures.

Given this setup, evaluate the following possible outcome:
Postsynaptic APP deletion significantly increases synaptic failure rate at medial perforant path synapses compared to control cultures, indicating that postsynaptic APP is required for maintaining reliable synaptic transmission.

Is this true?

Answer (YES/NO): NO